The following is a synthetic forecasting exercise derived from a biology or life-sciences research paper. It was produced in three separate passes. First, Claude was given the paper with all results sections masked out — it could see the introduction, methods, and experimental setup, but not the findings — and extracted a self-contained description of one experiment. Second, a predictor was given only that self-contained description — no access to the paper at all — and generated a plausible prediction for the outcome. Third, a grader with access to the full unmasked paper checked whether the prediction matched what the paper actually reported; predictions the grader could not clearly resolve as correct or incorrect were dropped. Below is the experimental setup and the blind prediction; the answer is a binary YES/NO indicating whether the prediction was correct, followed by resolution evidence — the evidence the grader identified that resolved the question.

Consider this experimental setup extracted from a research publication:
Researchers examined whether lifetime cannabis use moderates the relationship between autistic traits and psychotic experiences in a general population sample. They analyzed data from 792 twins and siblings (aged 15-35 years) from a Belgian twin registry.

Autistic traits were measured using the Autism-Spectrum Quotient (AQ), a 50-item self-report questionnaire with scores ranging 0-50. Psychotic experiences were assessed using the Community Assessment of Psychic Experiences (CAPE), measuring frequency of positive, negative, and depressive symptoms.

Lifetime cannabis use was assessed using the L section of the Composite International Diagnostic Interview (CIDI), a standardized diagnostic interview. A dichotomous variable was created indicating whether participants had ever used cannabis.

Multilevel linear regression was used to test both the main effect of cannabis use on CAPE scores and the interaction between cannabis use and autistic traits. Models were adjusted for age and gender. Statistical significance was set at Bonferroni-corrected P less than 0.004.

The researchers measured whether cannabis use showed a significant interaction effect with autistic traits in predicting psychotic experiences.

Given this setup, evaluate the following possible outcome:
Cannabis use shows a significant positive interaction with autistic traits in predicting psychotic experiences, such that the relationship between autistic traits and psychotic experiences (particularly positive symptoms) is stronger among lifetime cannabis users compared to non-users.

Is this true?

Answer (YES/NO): NO